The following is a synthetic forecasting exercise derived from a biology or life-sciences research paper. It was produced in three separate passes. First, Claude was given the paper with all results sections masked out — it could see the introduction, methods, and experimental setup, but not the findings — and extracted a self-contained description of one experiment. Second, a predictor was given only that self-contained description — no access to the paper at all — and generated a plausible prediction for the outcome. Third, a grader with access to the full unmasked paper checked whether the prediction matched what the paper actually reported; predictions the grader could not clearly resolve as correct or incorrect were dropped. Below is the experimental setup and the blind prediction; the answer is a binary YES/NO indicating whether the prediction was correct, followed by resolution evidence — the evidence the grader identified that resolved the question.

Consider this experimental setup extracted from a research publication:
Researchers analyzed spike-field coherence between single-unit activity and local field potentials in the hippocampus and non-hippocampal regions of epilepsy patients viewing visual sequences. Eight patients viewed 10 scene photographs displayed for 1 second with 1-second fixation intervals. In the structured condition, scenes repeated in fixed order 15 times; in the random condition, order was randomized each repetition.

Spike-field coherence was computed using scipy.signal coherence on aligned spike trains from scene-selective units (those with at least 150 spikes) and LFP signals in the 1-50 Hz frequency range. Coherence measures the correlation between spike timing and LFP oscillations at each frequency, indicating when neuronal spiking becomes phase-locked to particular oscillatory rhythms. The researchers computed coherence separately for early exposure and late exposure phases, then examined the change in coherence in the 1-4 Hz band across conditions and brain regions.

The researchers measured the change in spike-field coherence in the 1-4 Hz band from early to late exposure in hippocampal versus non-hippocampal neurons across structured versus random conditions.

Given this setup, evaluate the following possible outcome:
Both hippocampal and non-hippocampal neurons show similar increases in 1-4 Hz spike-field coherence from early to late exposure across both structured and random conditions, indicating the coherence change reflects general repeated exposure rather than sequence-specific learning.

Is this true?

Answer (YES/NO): NO